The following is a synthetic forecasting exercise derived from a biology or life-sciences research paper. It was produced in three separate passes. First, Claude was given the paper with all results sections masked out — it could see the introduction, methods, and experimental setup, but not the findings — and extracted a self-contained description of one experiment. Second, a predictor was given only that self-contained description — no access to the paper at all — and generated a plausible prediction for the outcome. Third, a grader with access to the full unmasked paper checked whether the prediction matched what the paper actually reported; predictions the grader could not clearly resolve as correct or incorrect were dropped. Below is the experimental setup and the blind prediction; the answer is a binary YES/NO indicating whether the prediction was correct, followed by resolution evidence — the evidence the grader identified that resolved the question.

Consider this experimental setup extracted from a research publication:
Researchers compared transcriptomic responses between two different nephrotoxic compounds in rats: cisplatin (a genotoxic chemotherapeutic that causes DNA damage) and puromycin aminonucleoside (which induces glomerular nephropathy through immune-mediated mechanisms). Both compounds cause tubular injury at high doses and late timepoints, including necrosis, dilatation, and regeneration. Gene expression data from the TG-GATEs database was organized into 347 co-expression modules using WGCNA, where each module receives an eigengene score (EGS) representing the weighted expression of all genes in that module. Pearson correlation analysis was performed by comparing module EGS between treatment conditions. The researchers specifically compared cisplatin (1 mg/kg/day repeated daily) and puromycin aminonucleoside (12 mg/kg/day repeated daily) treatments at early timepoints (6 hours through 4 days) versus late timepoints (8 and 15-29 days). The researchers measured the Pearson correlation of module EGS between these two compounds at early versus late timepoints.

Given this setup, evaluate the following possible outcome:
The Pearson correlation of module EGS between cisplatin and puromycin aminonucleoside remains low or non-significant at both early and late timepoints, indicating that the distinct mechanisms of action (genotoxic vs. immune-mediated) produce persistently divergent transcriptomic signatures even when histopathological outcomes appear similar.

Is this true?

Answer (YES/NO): NO